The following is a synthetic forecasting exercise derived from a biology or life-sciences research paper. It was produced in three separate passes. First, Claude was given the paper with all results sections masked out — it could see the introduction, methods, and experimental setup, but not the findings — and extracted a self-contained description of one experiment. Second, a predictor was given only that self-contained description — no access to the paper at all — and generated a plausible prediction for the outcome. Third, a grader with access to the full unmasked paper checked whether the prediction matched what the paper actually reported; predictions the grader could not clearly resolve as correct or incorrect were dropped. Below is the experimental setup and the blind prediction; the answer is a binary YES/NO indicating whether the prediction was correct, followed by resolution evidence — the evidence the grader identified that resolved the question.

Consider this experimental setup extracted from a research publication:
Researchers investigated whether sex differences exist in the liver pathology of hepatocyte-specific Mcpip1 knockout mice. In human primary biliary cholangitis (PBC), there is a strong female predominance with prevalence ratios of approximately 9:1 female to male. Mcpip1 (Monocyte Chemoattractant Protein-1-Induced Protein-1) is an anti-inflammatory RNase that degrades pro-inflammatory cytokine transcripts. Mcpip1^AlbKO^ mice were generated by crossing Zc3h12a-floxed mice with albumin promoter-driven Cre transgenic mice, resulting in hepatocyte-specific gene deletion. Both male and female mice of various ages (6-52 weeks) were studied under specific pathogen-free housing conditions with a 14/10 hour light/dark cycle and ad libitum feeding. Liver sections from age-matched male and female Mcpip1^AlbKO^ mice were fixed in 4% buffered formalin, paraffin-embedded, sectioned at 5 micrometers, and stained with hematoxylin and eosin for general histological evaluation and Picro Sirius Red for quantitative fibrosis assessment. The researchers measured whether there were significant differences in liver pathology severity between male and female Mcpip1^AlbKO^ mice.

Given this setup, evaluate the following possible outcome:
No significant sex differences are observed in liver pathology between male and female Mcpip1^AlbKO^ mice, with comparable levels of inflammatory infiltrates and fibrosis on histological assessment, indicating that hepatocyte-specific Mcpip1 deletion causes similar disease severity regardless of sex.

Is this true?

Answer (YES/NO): YES